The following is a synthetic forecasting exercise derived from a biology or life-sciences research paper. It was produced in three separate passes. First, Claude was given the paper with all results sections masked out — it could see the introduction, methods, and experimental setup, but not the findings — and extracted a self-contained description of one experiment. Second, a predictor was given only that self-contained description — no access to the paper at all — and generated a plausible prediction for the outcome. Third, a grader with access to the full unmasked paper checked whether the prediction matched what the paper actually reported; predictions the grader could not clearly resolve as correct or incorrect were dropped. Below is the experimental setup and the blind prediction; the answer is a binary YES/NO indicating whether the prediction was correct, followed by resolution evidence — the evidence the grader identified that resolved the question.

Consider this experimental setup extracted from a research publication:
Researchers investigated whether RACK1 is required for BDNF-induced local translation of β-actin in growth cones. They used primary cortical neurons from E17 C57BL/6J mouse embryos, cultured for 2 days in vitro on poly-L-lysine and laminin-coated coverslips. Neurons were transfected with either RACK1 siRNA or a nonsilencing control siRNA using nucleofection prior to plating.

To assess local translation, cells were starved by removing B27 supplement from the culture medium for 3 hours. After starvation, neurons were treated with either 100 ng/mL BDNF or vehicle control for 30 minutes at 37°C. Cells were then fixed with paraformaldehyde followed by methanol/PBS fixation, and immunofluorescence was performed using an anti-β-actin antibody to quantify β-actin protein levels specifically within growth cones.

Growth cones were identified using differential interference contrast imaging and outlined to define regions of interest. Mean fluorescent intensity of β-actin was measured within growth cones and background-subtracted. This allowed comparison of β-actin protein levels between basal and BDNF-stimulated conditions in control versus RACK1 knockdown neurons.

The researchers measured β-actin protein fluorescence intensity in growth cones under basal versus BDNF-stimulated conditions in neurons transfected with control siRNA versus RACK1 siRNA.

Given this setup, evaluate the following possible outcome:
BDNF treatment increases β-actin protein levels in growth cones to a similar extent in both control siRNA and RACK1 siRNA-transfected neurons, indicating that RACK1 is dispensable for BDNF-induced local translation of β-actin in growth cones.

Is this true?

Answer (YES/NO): NO